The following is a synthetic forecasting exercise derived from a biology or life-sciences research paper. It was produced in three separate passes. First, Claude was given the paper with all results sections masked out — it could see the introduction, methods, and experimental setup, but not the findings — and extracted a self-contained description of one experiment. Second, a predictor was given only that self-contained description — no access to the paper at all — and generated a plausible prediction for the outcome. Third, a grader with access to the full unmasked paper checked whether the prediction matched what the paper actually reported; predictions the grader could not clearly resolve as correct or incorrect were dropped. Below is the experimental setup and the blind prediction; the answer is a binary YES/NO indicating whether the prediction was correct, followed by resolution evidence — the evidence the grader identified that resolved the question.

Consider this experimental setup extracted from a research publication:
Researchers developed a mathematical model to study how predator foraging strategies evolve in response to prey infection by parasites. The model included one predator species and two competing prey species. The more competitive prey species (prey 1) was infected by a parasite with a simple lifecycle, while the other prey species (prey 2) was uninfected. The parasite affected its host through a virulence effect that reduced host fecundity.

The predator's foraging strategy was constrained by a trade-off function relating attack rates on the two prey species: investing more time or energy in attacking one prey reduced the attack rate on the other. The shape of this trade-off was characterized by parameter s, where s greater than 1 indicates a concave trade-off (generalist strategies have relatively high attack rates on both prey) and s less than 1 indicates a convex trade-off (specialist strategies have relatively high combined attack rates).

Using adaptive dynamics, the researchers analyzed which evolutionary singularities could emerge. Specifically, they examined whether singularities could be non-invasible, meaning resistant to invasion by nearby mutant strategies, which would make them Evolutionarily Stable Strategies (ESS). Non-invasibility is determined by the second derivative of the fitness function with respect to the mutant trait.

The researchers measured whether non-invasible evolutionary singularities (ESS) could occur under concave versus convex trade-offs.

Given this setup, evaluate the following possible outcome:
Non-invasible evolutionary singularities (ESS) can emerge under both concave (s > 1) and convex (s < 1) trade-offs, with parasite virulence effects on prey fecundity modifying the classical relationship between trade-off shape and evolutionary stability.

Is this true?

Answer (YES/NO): NO